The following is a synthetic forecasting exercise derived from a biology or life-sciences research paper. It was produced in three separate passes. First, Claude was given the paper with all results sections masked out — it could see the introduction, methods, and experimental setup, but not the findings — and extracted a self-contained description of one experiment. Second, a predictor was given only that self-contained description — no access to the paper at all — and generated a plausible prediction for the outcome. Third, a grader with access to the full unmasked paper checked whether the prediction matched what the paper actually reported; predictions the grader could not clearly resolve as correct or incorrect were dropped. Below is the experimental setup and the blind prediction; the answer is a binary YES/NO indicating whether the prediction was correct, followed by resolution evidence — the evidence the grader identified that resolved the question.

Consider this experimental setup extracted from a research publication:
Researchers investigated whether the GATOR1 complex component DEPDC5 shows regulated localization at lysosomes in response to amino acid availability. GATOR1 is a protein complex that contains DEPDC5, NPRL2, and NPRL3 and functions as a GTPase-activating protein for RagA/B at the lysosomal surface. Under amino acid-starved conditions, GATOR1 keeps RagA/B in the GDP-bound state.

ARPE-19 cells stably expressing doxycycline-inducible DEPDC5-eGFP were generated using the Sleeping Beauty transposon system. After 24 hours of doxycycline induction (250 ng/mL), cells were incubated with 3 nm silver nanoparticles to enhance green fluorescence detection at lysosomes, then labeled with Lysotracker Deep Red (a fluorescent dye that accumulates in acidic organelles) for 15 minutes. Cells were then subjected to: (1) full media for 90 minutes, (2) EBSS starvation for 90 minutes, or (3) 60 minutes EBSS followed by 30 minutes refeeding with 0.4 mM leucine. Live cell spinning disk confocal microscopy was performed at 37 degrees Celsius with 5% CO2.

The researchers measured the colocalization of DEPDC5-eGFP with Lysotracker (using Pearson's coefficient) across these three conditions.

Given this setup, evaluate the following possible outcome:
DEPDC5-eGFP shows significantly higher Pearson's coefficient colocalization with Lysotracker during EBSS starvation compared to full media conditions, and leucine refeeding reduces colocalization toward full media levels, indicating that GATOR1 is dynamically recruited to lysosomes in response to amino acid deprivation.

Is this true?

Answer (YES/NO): NO